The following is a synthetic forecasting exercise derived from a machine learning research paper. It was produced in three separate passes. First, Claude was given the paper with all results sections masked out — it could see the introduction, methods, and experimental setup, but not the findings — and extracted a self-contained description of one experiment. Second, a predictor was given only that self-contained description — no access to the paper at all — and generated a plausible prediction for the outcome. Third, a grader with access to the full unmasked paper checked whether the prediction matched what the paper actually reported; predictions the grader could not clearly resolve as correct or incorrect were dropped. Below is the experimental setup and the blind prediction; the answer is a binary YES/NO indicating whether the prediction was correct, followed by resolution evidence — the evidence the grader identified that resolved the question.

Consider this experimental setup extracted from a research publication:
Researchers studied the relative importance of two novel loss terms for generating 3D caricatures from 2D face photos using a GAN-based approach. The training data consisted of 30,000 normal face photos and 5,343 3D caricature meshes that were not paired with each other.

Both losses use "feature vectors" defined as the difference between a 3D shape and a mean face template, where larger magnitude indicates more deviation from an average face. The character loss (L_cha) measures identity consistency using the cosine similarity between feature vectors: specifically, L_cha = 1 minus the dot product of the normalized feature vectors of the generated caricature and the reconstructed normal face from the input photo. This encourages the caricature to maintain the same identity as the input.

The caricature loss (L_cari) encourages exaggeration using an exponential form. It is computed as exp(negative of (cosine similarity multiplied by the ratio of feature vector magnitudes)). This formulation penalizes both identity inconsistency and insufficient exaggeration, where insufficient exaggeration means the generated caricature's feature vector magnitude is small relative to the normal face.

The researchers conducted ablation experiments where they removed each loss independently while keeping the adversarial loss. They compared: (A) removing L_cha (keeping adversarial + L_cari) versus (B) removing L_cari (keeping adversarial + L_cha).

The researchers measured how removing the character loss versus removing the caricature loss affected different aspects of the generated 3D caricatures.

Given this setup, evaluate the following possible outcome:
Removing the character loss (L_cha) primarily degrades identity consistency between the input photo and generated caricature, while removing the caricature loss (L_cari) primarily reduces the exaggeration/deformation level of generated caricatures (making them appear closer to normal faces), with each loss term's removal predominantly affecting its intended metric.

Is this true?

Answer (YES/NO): NO